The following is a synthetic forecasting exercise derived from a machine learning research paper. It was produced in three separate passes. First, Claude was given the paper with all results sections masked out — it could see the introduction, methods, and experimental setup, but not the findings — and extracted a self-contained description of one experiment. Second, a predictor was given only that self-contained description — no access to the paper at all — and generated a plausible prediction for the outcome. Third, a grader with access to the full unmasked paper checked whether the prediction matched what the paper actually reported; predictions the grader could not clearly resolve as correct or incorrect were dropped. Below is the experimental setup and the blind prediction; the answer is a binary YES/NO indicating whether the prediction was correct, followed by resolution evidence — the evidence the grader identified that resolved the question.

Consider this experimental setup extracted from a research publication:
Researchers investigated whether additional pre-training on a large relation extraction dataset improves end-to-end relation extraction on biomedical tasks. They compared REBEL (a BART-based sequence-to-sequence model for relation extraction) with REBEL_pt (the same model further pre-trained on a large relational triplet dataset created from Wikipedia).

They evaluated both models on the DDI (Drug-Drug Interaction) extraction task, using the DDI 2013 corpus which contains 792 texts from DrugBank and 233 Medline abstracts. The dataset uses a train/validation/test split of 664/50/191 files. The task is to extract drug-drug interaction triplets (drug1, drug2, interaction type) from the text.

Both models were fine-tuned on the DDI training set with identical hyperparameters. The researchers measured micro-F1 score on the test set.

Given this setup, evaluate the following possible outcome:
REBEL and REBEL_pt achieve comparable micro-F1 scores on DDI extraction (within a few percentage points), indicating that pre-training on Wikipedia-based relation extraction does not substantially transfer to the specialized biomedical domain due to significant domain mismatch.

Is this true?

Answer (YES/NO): NO